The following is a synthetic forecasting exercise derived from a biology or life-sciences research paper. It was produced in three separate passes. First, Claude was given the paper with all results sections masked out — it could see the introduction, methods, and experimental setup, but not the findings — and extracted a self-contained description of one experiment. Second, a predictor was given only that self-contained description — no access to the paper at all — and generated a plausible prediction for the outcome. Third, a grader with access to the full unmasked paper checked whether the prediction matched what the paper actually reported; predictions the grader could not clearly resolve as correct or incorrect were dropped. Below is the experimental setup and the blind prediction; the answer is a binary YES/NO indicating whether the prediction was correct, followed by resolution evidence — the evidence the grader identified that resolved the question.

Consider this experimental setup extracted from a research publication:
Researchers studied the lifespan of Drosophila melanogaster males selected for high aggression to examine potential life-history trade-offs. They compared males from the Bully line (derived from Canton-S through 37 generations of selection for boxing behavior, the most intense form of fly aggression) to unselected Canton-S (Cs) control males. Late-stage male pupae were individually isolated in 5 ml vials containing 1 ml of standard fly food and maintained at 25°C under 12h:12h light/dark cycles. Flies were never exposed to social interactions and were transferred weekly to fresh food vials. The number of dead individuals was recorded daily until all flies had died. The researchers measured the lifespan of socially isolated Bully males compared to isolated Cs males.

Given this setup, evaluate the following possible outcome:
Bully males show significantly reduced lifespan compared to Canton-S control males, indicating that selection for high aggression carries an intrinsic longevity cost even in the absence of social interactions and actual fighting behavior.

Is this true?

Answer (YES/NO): NO